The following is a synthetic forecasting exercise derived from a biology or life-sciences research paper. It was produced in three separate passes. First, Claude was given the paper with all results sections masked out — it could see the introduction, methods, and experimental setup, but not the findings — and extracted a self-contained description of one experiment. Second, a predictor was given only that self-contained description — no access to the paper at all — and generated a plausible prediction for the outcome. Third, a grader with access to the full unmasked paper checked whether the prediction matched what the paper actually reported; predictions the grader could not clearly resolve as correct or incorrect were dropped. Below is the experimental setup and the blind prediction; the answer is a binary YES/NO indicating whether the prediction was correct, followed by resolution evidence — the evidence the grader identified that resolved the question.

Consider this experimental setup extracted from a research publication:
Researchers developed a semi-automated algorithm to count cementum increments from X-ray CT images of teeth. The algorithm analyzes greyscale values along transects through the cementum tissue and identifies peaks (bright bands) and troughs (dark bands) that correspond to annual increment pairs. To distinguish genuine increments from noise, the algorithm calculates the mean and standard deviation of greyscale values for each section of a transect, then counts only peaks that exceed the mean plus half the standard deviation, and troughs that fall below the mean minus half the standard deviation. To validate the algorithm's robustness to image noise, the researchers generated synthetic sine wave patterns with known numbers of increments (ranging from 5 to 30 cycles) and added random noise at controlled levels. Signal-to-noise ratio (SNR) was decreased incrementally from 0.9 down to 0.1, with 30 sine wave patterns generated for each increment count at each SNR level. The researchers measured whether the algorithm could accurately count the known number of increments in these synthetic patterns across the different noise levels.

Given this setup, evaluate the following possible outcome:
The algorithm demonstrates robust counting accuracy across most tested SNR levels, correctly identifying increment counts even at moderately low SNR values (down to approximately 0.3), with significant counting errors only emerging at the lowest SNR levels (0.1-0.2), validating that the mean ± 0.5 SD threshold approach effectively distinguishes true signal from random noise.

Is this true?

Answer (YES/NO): NO